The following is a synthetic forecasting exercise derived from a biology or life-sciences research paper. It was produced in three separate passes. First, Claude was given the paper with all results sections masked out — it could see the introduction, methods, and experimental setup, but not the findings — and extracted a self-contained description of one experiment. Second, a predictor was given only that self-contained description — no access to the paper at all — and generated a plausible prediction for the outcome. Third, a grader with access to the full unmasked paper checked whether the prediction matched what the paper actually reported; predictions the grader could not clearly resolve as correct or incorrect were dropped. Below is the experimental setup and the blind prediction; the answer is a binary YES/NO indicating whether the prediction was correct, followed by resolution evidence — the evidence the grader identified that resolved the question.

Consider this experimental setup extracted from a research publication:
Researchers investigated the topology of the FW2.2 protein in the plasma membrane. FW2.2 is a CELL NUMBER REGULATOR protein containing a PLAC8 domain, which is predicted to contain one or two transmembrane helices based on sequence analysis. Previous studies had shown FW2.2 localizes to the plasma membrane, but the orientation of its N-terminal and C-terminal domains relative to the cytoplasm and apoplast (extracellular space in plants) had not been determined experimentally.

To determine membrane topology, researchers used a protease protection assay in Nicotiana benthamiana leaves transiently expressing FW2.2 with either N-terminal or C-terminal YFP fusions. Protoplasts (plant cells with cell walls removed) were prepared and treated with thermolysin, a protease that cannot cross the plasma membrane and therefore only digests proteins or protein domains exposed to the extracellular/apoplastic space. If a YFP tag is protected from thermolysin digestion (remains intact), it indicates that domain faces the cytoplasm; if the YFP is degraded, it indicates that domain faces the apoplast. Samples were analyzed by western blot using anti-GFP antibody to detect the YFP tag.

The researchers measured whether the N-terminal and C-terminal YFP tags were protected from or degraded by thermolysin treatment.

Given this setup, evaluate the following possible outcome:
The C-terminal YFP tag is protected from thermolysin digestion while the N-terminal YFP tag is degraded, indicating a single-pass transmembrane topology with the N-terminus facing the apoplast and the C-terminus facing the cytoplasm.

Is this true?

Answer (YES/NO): NO